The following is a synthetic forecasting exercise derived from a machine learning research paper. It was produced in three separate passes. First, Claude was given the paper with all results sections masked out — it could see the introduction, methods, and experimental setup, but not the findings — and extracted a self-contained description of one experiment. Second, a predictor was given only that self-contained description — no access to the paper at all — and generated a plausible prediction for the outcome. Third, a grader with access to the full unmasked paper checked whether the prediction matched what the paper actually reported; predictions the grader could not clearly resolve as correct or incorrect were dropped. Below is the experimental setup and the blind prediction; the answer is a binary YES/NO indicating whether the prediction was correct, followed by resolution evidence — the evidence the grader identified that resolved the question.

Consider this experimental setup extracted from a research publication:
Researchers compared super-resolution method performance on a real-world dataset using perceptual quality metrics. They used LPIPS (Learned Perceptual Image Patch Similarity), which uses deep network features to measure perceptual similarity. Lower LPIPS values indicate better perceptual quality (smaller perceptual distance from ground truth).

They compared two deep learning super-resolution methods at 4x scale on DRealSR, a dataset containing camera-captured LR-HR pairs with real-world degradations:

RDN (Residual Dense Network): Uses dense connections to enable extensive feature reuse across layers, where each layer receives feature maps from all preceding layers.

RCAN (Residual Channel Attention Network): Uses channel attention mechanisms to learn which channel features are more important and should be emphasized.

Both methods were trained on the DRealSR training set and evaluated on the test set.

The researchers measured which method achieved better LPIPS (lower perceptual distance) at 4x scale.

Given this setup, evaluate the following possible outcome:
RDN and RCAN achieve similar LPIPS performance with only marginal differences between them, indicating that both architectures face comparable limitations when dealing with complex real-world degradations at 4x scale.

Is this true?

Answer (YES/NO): YES